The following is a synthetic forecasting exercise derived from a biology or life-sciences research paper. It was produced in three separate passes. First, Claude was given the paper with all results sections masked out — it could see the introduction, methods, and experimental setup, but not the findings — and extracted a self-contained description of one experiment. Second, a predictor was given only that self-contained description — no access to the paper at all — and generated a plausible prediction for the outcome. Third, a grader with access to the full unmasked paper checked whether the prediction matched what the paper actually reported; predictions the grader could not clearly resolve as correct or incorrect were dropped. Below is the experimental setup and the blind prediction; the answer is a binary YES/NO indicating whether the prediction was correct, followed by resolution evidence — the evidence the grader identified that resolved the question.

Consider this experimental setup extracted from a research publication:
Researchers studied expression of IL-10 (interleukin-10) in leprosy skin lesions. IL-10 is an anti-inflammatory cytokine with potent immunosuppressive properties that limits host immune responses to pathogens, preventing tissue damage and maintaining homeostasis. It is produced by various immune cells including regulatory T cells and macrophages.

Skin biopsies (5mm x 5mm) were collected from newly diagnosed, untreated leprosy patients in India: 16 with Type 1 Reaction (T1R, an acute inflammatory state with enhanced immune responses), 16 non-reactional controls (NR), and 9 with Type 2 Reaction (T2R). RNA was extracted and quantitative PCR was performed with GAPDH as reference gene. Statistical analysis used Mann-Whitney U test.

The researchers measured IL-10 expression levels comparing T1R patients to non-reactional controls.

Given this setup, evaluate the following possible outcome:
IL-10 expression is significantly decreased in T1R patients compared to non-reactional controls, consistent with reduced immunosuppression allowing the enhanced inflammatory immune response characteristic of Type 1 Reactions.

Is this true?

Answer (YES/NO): NO